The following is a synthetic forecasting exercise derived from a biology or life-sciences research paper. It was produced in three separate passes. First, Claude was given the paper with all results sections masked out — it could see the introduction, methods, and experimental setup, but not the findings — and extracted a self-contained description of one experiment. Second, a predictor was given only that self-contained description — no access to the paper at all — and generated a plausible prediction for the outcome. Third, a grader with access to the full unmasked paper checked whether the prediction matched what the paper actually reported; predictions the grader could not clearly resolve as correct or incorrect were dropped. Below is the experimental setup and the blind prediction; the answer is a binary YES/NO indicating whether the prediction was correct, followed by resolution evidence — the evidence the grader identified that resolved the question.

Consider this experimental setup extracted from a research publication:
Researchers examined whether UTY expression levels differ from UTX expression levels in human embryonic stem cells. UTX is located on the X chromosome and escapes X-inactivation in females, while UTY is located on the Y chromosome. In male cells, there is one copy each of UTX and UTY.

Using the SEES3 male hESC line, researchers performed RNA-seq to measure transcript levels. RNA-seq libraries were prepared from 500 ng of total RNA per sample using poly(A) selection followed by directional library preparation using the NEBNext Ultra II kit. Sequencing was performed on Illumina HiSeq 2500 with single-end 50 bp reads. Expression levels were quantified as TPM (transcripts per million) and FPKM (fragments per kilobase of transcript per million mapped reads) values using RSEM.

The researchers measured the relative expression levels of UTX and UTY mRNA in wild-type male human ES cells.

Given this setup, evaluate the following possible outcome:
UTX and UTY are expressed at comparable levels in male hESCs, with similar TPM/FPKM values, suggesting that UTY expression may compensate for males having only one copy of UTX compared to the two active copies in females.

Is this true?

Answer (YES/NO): NO